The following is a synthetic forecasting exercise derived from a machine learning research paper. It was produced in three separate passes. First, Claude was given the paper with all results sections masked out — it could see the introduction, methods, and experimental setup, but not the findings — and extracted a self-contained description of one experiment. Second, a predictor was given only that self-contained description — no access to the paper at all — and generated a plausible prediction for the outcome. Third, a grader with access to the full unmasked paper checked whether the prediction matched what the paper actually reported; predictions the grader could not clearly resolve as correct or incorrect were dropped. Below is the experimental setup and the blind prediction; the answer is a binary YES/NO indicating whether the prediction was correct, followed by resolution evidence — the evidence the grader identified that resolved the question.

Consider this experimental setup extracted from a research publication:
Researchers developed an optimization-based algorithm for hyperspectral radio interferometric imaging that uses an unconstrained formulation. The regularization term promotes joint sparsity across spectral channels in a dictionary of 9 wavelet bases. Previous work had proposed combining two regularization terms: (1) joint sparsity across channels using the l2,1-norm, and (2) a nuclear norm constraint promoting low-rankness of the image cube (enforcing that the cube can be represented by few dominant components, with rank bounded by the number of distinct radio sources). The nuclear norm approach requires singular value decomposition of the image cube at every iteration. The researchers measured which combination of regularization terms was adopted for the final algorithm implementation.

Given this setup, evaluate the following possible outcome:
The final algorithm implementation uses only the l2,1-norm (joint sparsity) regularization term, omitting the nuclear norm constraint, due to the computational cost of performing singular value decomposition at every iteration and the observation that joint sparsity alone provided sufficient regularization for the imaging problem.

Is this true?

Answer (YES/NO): NO